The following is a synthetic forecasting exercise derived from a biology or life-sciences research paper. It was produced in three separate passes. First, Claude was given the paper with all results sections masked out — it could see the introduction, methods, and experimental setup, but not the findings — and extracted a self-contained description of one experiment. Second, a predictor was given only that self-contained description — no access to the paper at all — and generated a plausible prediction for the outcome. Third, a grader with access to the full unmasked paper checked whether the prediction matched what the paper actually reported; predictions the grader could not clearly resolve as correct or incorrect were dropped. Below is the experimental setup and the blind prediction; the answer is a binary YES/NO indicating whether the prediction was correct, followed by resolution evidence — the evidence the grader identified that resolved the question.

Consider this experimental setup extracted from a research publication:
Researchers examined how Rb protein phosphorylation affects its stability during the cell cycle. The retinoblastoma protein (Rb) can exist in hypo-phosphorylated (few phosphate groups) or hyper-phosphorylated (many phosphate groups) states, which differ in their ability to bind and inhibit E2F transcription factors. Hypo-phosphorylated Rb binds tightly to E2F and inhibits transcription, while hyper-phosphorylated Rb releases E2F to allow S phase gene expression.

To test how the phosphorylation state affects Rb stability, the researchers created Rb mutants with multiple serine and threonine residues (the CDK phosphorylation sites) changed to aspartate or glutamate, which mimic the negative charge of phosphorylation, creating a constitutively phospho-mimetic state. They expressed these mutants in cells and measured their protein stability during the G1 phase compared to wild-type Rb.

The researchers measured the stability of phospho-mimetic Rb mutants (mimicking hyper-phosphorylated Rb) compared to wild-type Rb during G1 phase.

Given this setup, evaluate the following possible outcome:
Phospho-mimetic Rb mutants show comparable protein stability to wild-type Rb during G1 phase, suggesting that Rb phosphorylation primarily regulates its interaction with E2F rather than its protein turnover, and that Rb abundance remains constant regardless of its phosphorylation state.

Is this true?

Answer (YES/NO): NO